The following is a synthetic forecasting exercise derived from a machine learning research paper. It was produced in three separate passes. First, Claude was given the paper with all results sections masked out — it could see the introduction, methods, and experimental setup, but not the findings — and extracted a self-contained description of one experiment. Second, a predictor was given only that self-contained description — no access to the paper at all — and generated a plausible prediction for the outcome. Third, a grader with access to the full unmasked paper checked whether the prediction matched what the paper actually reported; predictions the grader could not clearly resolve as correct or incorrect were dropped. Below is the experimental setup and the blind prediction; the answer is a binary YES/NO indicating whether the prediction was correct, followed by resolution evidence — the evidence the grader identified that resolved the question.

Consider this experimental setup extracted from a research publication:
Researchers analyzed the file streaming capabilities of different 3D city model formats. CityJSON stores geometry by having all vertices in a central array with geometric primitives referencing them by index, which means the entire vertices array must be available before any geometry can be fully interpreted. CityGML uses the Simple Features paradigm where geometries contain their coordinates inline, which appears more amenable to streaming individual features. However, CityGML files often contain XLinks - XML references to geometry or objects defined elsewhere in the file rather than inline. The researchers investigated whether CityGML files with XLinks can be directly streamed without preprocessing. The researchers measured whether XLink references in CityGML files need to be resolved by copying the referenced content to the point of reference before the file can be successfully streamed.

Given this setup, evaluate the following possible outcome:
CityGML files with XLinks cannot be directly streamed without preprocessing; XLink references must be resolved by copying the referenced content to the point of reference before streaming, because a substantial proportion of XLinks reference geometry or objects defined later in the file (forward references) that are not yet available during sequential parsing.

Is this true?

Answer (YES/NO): YES